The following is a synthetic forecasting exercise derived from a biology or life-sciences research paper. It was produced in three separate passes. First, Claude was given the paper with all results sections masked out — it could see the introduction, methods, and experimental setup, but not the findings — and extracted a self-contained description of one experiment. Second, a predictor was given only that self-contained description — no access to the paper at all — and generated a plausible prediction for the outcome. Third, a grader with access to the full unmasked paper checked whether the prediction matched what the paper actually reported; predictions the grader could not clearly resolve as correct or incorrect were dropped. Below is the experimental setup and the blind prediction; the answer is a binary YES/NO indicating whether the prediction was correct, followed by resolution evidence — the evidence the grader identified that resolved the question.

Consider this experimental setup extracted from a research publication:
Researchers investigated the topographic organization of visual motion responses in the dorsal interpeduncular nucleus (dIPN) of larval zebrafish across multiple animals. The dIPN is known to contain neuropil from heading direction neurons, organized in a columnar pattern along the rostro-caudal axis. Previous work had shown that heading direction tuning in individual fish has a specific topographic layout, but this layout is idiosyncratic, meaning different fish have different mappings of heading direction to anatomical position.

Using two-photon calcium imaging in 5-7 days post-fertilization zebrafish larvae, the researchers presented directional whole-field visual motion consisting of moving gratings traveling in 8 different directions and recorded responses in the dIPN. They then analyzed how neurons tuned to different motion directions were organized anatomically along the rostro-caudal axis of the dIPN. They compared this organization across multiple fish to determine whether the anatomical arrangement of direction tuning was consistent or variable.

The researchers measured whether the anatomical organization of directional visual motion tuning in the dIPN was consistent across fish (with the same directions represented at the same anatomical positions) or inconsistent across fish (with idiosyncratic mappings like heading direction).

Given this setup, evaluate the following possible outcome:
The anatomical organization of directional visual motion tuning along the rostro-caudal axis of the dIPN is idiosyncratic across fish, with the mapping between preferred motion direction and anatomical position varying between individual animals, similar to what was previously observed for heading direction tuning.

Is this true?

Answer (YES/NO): NO